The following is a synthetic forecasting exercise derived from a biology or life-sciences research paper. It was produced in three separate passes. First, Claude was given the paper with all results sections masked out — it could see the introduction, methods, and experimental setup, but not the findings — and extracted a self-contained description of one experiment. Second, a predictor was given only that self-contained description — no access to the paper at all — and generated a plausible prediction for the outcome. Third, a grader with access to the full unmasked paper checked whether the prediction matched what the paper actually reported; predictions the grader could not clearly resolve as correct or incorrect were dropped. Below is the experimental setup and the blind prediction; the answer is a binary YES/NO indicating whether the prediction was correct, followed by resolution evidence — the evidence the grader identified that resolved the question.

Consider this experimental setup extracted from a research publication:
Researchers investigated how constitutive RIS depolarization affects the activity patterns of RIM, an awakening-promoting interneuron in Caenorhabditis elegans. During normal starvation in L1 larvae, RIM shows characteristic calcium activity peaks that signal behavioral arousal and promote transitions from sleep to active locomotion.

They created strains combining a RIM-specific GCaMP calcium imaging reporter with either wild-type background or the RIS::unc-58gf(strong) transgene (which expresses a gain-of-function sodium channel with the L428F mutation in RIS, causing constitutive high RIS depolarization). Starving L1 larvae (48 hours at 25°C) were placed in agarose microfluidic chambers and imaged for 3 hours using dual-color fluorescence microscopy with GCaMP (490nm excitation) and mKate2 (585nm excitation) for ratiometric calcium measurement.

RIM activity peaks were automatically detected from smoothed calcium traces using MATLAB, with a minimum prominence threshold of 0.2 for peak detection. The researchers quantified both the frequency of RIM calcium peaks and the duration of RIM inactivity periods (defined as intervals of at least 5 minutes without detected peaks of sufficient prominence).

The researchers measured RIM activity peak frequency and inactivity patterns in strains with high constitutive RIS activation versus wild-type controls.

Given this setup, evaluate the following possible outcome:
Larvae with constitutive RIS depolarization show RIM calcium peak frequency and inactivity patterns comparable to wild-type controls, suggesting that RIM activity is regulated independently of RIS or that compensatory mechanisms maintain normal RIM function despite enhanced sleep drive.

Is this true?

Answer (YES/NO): NO